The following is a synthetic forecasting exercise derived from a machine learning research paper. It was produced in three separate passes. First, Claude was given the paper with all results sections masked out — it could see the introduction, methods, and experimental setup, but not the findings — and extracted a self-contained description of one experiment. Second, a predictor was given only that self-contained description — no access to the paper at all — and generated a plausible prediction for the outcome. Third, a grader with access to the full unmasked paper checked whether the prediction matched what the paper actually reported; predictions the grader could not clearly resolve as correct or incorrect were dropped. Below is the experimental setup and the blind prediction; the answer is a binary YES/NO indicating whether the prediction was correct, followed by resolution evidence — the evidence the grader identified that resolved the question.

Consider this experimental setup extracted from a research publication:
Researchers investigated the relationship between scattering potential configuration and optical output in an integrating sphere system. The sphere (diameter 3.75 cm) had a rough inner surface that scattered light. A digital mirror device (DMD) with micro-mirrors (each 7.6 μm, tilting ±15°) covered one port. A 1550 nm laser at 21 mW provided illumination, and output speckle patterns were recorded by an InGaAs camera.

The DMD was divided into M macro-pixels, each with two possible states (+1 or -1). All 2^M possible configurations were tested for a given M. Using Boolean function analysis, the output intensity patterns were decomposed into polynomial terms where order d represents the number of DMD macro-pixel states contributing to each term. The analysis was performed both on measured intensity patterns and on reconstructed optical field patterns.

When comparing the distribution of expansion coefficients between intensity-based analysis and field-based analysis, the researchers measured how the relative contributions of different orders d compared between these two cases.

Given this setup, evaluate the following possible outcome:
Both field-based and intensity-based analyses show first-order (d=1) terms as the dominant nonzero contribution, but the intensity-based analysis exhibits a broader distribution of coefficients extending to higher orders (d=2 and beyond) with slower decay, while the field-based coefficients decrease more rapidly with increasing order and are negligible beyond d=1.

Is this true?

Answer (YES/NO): NO